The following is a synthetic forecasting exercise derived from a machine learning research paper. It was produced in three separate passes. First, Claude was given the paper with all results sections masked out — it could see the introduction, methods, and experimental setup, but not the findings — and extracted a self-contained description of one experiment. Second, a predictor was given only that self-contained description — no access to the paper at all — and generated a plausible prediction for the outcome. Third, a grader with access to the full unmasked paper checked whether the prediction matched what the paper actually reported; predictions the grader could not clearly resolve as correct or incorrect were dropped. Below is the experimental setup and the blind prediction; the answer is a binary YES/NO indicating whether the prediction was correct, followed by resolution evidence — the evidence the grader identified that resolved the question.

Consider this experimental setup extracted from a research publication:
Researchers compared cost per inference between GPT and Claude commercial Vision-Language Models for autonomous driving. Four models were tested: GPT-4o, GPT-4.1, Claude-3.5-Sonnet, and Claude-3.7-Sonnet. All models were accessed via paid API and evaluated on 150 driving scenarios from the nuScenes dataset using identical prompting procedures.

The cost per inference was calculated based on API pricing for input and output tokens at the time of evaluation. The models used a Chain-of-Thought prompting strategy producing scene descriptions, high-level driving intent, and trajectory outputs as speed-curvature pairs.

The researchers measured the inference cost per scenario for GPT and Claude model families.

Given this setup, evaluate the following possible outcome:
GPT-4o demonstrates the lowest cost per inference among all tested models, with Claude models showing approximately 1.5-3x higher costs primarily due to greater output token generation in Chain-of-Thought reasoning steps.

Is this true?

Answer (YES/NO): NO